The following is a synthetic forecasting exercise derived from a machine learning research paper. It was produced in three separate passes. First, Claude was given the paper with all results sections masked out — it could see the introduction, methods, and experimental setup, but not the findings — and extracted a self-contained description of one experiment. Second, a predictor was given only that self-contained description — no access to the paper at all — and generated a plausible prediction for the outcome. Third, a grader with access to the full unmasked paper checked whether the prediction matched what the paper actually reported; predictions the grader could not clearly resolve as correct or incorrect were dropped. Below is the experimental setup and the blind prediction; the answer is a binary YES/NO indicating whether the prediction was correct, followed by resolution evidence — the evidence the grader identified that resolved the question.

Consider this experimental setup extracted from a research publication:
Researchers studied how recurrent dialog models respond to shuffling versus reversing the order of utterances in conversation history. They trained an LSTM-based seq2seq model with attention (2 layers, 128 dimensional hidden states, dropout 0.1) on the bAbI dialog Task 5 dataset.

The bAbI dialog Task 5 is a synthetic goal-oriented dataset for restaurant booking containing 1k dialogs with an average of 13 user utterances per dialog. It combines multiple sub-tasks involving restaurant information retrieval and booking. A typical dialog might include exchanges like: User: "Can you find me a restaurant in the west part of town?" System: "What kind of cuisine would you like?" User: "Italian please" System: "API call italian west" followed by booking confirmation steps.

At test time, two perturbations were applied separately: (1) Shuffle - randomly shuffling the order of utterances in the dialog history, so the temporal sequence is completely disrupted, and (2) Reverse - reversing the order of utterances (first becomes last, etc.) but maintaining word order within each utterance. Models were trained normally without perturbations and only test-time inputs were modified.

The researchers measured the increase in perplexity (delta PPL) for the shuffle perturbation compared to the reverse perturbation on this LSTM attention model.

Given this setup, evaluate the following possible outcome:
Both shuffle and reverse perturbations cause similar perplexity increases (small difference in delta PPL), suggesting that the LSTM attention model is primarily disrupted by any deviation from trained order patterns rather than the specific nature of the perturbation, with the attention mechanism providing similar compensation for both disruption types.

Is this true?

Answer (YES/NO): YES